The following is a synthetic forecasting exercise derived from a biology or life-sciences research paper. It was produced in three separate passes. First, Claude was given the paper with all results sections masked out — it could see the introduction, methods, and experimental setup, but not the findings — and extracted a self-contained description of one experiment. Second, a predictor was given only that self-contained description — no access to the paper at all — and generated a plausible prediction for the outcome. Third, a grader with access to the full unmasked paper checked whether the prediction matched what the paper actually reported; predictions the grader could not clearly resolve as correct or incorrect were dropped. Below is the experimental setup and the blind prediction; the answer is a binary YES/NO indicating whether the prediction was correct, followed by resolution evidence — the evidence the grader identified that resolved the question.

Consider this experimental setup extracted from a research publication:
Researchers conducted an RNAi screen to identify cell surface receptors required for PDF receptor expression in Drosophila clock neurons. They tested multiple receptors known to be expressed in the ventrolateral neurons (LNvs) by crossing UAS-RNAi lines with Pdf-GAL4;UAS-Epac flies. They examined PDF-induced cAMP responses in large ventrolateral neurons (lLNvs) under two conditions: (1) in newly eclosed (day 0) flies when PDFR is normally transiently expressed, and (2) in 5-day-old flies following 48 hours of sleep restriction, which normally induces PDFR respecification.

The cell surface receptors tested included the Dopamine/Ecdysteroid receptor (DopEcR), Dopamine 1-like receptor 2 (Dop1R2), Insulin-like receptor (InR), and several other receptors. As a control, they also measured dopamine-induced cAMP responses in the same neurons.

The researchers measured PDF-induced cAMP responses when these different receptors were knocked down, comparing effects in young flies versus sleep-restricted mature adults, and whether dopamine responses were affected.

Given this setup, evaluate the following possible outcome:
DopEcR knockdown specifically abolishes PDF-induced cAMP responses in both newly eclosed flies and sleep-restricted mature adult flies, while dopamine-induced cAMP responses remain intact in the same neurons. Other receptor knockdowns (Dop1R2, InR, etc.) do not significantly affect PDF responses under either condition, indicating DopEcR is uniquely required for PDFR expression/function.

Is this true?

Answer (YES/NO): NO